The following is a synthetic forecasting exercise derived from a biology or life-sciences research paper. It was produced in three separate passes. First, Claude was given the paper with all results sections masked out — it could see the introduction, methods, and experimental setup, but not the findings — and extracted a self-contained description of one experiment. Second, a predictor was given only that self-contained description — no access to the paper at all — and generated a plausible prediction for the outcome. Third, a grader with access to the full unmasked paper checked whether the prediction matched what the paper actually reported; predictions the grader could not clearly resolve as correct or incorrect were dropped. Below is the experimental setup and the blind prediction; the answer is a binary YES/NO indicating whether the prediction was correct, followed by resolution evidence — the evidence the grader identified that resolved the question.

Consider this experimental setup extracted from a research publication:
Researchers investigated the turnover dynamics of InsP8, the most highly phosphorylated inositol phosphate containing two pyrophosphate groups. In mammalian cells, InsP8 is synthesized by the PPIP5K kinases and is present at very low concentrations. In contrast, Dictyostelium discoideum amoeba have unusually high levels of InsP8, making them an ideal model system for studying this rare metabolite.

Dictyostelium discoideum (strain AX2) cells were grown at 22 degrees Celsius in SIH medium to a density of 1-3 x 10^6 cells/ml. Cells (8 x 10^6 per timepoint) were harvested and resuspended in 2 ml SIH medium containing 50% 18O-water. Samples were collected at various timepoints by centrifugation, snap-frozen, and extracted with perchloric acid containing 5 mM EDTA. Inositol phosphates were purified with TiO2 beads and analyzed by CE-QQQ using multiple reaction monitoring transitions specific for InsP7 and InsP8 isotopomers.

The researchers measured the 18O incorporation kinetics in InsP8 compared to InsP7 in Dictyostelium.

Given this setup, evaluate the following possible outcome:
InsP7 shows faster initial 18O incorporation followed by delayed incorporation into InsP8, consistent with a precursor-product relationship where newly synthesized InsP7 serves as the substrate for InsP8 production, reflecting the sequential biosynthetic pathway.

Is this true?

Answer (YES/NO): NO